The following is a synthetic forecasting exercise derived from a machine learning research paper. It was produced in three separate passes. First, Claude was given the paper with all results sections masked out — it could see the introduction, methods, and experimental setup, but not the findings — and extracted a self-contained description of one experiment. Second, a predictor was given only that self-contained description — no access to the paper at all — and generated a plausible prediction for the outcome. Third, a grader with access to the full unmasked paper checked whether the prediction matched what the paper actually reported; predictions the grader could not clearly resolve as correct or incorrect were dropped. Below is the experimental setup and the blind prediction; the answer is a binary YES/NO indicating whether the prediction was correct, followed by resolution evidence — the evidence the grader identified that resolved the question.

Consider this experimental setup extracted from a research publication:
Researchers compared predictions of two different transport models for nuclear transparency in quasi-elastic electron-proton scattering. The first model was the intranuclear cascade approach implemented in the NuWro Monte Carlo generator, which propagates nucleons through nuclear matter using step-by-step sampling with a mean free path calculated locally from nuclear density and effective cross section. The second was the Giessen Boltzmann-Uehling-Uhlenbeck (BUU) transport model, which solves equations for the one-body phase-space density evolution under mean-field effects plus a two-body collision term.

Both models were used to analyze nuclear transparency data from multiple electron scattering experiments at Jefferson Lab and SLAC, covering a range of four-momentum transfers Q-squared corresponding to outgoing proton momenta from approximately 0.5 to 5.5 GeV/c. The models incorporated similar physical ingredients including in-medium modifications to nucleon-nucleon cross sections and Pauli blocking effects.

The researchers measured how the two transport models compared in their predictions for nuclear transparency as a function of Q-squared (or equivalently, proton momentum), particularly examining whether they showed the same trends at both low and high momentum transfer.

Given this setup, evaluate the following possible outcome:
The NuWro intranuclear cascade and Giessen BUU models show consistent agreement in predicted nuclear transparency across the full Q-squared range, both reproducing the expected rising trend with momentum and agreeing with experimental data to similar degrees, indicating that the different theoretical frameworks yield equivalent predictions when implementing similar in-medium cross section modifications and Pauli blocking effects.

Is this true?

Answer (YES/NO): NO